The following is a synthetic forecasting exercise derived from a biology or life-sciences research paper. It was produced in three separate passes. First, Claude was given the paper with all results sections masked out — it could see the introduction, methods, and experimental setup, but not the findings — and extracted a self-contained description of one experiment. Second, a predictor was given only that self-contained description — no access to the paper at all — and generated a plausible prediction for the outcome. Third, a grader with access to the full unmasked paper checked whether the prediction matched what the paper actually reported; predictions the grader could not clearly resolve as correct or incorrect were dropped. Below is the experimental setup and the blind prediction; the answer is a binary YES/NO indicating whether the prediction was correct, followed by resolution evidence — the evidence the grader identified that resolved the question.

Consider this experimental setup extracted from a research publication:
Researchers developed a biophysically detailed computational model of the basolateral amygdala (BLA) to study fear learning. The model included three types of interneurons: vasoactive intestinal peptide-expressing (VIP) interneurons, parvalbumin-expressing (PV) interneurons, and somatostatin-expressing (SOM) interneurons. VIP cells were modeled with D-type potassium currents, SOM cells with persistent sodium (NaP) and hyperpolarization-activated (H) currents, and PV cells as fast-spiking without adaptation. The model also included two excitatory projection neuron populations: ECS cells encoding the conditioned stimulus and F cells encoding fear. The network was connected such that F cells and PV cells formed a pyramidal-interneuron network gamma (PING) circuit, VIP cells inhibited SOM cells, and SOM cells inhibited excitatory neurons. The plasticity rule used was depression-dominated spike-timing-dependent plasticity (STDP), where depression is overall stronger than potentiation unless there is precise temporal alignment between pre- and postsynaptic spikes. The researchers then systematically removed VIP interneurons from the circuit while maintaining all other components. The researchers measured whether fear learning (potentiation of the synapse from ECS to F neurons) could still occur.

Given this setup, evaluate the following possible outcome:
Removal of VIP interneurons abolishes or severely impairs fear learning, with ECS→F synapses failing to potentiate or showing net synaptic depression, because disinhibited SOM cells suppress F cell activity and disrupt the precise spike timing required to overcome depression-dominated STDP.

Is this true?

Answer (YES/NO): NO